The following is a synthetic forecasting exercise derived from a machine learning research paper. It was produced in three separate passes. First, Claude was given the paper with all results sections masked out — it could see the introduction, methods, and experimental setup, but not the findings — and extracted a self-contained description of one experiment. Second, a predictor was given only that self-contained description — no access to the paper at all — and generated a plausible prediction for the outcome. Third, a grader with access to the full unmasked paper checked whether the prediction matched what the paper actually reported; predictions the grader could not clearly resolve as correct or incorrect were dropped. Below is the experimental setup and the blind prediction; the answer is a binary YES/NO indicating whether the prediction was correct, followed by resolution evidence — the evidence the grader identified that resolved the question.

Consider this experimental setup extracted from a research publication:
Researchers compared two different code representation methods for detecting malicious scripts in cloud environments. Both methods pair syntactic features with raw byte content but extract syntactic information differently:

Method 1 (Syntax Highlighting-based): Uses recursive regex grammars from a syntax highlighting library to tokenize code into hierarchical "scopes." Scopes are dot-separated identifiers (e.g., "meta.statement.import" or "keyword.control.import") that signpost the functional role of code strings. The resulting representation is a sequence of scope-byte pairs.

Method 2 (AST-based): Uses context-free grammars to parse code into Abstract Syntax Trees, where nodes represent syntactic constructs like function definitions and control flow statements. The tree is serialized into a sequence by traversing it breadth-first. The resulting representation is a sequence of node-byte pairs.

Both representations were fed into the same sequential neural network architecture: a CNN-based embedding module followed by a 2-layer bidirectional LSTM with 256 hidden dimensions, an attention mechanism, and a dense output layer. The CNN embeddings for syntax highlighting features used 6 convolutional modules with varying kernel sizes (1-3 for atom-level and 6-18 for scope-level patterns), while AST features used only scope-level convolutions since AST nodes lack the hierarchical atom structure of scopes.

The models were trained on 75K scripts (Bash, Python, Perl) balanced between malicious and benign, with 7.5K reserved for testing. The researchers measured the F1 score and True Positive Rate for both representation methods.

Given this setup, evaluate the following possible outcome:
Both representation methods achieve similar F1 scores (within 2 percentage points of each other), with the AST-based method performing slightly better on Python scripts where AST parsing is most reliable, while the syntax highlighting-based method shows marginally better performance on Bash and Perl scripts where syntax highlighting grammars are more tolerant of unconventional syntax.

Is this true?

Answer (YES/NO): NO